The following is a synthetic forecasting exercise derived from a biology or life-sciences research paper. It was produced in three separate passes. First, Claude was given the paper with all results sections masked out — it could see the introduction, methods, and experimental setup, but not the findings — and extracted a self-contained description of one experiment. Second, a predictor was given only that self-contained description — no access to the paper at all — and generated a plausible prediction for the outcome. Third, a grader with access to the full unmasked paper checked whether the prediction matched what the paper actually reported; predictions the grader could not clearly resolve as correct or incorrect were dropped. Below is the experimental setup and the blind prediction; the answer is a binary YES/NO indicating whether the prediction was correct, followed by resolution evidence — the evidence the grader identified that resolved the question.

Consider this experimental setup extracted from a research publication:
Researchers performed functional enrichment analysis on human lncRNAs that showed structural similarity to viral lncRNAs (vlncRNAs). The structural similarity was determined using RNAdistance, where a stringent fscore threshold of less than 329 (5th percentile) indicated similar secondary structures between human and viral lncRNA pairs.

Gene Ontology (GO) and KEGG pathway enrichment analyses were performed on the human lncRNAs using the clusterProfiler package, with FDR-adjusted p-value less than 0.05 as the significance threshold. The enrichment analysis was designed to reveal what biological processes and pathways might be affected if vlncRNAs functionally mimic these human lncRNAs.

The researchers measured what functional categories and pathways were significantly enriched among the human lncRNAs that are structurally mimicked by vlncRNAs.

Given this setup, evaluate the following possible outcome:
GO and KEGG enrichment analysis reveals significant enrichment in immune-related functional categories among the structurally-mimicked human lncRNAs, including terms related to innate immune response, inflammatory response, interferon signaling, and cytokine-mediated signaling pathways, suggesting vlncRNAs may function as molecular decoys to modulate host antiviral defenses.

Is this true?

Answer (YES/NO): NO